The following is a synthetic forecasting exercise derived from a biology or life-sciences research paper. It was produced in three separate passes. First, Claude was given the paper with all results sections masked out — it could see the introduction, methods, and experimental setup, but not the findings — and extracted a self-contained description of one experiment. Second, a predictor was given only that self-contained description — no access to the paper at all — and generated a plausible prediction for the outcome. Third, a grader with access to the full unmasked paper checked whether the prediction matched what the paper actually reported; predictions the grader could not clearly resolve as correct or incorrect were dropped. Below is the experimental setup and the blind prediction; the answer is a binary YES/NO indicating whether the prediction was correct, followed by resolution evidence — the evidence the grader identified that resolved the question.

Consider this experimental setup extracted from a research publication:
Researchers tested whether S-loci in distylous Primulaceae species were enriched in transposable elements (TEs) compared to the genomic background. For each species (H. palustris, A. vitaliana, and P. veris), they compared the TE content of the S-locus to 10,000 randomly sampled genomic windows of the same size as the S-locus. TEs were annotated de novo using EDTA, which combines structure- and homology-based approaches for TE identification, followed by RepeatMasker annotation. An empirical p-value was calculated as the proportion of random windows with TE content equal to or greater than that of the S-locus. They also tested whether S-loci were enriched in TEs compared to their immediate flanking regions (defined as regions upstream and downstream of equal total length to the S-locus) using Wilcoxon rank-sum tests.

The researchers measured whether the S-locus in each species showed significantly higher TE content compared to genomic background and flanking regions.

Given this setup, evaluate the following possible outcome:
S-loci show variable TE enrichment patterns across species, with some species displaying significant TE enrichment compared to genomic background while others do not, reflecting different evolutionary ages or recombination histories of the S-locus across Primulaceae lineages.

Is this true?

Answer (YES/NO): NO